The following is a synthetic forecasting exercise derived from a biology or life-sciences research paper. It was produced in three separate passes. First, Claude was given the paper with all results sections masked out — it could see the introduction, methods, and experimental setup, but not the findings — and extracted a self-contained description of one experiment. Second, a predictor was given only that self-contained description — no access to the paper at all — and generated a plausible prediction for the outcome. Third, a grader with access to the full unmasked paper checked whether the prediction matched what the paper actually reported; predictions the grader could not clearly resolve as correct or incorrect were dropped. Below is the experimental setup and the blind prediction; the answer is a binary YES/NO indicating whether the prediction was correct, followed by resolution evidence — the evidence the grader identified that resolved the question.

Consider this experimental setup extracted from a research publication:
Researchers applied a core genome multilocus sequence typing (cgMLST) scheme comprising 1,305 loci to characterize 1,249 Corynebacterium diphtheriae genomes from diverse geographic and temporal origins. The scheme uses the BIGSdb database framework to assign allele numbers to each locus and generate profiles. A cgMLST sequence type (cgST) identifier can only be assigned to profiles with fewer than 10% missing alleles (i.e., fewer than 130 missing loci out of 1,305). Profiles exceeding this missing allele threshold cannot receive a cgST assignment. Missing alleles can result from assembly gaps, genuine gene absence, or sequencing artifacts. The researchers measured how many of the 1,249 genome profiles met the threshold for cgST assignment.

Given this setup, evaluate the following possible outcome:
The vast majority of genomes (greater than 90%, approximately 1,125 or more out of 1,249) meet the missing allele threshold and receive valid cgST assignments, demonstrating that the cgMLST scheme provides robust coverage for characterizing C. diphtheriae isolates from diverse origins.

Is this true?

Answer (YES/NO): YES